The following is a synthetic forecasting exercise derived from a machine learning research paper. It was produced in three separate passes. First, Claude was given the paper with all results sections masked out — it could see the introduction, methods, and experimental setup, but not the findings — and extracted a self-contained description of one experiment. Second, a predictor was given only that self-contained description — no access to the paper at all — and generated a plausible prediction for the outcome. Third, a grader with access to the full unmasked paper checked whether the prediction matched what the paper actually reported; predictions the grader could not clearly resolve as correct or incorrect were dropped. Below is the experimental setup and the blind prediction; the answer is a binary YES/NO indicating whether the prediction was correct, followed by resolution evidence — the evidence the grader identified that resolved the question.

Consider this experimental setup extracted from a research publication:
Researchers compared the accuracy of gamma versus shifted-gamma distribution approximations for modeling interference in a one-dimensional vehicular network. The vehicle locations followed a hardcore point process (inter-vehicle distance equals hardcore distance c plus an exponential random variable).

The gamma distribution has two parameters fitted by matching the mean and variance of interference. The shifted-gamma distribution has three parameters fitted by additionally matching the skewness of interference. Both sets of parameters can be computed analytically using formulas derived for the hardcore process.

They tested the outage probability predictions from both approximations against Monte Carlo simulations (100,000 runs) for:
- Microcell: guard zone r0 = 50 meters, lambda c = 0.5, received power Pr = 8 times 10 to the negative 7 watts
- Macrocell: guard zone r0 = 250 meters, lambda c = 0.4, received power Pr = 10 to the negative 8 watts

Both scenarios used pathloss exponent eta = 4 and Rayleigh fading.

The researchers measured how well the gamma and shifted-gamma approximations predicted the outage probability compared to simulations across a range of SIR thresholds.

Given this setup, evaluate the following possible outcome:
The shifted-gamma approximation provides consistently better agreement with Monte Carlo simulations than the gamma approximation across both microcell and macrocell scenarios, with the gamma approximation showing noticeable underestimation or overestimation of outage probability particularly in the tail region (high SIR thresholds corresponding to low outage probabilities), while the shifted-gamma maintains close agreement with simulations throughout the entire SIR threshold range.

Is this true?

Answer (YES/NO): NO